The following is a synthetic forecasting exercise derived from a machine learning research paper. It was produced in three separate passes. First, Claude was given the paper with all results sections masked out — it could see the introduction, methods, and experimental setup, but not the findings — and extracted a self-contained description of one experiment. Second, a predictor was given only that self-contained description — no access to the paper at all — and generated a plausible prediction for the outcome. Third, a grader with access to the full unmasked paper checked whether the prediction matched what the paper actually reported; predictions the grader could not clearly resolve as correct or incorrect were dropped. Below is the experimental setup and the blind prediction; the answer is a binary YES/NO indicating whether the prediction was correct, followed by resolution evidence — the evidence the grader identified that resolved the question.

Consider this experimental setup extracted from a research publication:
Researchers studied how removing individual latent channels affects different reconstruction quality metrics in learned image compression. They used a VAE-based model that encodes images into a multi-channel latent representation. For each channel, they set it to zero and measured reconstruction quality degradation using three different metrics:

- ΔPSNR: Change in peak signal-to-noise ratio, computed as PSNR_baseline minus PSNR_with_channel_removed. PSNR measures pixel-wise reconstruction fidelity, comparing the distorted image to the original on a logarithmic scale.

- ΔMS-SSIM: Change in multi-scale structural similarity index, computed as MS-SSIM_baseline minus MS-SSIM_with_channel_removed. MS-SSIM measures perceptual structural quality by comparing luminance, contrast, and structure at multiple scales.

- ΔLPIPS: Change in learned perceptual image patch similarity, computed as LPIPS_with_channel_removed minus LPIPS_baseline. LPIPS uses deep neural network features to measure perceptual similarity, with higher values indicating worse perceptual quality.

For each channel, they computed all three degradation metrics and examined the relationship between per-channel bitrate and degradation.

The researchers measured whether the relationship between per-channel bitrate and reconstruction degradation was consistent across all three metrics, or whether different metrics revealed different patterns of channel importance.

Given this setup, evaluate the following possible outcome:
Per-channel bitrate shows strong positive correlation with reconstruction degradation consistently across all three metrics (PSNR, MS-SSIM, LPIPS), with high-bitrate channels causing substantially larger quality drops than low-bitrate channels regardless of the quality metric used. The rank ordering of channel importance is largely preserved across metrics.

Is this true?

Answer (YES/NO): NO